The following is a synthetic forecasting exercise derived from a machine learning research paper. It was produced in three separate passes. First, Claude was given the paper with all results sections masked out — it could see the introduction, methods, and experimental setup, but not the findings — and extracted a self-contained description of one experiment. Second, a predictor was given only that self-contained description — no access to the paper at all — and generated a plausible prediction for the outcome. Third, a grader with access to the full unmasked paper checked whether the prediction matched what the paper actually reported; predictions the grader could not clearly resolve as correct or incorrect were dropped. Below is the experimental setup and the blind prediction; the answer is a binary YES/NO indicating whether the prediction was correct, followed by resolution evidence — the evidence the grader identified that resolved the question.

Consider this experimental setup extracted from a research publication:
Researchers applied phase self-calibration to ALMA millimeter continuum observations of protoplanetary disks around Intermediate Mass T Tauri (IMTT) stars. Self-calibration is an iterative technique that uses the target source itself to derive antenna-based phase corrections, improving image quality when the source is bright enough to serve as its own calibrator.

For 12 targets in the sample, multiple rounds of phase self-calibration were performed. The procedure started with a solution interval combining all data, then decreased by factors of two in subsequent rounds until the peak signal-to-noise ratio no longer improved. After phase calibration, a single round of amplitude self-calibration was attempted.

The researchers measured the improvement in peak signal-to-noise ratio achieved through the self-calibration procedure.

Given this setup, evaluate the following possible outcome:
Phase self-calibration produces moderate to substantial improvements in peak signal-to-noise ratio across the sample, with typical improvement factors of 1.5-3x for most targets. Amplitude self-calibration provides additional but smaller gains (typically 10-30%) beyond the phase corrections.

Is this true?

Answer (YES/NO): NO